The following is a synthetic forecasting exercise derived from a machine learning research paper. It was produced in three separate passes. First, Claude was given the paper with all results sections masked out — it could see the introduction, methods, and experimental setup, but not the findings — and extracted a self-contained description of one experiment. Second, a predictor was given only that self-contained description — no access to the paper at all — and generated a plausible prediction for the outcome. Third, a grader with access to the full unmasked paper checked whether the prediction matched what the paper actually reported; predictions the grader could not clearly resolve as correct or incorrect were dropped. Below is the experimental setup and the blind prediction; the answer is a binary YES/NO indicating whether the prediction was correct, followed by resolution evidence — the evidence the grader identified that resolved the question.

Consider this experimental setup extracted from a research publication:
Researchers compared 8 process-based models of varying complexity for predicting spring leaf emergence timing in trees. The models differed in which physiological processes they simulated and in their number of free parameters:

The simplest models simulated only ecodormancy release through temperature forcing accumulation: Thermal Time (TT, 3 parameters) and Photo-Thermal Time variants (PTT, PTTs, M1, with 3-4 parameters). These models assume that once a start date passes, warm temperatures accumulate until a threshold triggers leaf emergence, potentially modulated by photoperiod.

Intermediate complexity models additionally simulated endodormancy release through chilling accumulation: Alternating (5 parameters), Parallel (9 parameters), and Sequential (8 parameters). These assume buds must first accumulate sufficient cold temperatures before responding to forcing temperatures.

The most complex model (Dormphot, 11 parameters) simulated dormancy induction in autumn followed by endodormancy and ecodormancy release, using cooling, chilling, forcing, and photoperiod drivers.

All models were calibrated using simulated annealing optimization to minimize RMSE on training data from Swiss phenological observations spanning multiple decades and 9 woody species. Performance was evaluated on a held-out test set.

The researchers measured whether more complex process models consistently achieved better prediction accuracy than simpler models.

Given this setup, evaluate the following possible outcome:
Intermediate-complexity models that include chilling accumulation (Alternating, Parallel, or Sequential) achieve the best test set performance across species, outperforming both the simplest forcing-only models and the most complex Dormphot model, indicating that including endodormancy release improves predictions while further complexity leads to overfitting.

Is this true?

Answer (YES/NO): NO